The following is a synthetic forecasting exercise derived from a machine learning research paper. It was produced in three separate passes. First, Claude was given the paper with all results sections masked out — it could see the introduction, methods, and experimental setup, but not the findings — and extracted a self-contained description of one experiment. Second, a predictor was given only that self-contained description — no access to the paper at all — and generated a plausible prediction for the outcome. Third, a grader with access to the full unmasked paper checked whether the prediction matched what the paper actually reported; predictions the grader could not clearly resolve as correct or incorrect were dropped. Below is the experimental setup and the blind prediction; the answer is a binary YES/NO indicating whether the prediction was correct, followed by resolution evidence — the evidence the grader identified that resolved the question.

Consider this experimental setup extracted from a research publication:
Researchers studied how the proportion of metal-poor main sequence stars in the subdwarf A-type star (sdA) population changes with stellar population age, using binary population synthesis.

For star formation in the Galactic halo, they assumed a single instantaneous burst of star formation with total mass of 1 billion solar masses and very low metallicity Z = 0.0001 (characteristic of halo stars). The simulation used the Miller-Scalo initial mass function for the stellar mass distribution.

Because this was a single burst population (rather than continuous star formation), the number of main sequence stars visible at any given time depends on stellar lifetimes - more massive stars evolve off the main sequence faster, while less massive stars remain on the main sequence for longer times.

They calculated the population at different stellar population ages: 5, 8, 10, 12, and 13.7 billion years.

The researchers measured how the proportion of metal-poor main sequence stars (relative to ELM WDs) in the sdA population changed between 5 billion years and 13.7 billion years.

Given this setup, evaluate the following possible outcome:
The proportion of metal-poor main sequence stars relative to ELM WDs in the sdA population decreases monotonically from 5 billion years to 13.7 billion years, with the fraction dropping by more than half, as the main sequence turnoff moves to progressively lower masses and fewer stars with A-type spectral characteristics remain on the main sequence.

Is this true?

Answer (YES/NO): NO